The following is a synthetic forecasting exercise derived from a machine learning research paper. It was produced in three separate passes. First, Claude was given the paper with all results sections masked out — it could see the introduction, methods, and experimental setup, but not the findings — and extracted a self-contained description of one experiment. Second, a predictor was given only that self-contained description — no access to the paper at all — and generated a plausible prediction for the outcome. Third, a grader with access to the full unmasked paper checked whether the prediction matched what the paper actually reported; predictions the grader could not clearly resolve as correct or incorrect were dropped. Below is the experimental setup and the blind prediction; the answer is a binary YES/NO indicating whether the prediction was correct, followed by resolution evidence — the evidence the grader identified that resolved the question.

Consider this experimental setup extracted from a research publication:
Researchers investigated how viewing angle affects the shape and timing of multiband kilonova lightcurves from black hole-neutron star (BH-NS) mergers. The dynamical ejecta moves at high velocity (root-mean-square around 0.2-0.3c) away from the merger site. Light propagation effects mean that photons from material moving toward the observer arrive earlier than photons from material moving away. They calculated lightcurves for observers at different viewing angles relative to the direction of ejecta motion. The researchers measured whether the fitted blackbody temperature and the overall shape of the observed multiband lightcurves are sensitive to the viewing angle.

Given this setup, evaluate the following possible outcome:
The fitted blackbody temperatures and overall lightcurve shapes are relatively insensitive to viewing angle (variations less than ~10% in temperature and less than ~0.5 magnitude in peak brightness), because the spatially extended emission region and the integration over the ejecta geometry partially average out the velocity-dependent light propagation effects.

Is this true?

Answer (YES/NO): NO